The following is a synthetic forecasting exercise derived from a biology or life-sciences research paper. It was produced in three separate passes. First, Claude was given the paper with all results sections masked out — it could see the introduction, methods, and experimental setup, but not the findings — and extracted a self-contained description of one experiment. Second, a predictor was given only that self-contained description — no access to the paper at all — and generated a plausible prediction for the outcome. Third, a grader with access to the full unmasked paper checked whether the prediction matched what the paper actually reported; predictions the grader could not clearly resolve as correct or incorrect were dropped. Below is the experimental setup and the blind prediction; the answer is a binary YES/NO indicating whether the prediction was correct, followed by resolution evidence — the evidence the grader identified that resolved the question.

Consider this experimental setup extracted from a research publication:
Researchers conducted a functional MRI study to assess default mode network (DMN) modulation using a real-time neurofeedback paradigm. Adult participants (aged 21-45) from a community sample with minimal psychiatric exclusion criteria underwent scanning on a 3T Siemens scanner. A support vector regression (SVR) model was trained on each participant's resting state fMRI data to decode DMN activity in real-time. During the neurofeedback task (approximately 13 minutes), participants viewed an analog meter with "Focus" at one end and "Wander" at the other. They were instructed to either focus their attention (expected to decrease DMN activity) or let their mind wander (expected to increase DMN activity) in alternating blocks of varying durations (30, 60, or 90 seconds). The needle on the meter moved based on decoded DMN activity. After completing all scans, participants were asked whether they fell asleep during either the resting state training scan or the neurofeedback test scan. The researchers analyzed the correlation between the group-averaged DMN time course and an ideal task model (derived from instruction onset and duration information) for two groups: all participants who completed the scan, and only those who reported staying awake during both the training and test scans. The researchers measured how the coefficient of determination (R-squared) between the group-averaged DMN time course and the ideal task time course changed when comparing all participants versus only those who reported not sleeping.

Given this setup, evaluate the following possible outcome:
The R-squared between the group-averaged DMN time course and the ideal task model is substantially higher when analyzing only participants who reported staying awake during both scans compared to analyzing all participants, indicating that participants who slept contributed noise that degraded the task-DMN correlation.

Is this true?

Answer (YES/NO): YES